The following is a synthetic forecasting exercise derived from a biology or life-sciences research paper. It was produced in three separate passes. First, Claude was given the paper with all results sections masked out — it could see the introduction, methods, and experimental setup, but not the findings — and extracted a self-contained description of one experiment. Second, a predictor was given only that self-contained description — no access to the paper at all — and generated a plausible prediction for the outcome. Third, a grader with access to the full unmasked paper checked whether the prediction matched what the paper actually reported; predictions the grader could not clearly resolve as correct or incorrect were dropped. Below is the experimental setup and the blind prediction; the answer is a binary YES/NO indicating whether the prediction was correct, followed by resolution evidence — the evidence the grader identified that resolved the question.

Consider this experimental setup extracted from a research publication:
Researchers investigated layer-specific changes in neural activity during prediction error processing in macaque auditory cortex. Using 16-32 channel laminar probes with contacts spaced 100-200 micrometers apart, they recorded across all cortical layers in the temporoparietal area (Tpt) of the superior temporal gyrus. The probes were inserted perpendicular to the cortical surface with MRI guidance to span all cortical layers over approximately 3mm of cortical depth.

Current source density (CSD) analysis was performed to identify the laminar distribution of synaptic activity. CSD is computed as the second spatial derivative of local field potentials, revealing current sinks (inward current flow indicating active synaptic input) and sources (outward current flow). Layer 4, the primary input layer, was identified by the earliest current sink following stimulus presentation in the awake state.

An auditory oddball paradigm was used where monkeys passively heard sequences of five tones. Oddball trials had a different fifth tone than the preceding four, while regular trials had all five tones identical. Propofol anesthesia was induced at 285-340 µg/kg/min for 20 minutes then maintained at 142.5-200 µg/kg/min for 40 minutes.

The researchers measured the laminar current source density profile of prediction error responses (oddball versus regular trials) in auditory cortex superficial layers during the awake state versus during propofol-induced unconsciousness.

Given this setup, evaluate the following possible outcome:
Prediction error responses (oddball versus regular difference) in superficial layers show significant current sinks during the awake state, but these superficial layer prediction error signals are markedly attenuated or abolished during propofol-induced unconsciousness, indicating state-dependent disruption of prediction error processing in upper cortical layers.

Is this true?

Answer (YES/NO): NO